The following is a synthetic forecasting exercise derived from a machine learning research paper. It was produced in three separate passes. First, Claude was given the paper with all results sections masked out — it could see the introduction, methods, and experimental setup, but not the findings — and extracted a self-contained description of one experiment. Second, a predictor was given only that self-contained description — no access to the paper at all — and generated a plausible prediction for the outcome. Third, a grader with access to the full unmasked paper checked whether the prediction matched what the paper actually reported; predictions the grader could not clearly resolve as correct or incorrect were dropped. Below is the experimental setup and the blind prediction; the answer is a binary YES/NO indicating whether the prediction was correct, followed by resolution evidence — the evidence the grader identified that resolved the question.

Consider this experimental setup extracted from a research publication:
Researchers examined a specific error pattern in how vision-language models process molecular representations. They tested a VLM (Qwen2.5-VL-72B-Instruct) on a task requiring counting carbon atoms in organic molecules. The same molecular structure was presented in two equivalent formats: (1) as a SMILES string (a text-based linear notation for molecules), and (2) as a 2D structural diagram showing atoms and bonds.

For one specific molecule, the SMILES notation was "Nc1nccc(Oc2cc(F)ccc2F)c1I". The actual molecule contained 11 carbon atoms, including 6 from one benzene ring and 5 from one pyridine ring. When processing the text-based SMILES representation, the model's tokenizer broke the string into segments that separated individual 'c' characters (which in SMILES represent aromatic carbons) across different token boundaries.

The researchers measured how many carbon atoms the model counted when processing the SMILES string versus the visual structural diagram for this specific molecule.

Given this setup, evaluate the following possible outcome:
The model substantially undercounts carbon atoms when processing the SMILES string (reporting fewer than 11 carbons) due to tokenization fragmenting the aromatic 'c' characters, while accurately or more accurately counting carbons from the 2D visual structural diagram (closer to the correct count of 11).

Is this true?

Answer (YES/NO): YES